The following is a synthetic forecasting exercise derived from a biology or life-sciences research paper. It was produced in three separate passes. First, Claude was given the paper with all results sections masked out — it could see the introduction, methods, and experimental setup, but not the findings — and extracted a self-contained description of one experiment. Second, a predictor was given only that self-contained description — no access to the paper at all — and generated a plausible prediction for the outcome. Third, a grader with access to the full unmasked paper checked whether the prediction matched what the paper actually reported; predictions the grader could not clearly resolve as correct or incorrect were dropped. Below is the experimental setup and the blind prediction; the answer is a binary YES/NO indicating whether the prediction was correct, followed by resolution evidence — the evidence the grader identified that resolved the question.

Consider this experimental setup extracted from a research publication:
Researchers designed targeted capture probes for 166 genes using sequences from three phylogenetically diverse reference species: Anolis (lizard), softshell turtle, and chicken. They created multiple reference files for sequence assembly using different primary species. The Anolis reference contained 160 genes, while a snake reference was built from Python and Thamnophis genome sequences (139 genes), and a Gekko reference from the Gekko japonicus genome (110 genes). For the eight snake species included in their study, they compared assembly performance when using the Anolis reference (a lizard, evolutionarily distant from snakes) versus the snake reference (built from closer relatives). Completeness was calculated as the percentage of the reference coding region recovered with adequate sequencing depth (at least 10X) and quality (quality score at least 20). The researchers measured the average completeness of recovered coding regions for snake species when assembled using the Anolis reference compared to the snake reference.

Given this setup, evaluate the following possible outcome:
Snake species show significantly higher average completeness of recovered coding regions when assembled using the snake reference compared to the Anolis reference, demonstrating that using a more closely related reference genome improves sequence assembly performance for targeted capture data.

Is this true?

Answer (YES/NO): YES